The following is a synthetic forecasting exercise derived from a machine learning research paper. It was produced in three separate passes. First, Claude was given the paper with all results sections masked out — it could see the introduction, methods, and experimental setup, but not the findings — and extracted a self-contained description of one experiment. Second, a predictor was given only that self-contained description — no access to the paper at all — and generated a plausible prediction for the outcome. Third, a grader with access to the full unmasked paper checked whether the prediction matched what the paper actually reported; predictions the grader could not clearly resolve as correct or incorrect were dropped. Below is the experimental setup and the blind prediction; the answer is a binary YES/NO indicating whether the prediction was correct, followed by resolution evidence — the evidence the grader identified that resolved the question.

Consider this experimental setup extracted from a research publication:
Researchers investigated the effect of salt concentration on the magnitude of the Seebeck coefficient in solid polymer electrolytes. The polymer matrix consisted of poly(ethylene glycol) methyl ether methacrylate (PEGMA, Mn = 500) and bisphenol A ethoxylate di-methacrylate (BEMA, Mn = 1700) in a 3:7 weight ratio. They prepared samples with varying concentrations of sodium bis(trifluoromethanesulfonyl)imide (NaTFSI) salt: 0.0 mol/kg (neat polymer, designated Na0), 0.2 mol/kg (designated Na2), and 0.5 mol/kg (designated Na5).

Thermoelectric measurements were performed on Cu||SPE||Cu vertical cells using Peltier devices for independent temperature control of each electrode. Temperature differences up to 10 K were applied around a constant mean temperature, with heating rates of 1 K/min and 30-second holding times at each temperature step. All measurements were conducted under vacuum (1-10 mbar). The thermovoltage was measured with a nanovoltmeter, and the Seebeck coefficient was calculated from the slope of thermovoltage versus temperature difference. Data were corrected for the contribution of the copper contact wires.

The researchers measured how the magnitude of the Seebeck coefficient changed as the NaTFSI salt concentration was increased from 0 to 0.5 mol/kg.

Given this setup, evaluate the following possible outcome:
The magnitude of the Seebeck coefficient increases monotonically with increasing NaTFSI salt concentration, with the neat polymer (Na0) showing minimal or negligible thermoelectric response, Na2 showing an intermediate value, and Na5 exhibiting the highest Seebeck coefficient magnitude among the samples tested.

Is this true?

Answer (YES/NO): NO